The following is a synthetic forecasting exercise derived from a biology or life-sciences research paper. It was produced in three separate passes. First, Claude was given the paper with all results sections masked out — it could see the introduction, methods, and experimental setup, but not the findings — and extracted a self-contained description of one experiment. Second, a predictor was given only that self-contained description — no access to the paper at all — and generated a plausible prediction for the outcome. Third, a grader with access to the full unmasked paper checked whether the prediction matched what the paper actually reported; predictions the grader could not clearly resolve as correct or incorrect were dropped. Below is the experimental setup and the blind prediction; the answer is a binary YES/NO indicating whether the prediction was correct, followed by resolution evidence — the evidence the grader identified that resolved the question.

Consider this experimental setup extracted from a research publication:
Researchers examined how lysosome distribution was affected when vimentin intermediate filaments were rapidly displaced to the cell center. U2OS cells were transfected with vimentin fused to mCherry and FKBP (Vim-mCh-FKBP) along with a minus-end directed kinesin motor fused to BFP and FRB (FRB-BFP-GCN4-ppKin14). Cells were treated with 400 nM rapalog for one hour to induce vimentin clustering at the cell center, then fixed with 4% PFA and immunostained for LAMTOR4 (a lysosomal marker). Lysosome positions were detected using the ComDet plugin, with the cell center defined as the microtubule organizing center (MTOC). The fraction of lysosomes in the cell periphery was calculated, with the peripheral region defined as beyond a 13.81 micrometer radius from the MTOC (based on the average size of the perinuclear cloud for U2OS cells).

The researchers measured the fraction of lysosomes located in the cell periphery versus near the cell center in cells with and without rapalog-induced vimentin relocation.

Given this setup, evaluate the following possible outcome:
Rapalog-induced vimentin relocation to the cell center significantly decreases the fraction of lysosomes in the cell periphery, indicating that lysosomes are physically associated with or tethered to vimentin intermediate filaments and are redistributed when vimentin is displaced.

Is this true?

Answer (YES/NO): NO